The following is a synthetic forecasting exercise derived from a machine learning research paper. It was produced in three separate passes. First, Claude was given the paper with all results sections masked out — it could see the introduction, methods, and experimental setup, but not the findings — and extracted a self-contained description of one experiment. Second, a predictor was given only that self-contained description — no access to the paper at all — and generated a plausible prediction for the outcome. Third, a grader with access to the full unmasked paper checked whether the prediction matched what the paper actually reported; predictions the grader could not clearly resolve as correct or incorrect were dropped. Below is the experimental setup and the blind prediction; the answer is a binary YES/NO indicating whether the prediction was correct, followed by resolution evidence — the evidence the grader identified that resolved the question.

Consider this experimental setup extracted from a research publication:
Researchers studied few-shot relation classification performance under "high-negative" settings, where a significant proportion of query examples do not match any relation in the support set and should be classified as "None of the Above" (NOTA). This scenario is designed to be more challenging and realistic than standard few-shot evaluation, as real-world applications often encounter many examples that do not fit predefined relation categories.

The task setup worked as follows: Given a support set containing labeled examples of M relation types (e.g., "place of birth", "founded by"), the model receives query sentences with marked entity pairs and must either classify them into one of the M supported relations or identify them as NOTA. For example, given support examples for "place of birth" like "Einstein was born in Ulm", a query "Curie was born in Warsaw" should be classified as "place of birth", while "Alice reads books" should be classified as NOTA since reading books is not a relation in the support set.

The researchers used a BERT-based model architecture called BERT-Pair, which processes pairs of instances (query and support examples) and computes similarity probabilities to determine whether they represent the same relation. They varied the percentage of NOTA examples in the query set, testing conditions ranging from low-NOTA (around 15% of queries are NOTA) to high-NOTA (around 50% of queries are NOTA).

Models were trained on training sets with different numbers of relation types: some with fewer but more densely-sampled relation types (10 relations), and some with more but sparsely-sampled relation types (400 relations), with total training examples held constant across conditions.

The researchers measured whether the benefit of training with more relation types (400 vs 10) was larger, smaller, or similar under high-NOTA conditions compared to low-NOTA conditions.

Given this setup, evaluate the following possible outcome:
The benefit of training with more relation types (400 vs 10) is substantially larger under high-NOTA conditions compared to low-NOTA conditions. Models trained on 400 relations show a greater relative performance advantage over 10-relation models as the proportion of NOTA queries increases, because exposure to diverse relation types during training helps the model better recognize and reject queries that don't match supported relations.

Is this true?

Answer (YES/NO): YES